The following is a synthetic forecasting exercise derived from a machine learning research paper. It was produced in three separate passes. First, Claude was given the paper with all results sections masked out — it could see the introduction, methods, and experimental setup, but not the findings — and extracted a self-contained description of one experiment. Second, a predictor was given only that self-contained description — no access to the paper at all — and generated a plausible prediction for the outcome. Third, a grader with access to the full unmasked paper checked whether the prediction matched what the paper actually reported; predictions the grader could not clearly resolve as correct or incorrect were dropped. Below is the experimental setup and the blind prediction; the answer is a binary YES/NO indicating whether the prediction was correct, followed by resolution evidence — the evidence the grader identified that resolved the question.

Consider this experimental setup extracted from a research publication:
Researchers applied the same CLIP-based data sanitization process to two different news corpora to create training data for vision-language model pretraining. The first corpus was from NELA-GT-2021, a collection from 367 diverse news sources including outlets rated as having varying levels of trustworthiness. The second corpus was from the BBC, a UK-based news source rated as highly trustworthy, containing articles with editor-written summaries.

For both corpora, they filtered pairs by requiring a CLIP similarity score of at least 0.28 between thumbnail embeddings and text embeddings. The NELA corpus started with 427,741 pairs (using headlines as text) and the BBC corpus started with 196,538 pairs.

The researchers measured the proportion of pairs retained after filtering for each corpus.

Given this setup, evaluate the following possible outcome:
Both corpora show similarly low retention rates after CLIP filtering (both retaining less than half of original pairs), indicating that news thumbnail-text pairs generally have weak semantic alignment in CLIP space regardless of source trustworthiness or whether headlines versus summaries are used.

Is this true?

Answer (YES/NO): YES